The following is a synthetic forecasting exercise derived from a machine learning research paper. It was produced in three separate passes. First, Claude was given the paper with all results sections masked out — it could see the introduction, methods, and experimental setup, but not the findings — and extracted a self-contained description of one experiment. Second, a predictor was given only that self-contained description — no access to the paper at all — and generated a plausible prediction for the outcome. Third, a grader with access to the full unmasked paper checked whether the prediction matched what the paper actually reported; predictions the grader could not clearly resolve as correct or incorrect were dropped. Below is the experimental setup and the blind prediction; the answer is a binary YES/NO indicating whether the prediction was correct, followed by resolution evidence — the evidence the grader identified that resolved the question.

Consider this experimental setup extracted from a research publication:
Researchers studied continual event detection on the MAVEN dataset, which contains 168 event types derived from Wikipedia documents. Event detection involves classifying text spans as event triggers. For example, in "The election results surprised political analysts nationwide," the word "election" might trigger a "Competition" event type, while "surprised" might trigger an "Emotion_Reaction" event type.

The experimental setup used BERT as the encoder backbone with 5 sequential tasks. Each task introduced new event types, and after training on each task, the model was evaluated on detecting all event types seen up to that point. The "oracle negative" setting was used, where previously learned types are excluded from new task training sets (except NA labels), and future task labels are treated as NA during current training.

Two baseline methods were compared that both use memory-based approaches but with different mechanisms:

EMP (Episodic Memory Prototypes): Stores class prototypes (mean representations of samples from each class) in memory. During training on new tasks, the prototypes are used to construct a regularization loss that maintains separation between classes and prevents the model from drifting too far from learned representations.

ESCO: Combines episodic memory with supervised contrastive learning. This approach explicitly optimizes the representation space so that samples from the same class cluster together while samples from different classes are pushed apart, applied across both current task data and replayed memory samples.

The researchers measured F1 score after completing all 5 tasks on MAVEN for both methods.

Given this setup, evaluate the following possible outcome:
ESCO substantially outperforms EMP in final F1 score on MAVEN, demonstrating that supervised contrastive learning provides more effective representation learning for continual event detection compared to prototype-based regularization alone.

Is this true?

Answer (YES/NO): YES